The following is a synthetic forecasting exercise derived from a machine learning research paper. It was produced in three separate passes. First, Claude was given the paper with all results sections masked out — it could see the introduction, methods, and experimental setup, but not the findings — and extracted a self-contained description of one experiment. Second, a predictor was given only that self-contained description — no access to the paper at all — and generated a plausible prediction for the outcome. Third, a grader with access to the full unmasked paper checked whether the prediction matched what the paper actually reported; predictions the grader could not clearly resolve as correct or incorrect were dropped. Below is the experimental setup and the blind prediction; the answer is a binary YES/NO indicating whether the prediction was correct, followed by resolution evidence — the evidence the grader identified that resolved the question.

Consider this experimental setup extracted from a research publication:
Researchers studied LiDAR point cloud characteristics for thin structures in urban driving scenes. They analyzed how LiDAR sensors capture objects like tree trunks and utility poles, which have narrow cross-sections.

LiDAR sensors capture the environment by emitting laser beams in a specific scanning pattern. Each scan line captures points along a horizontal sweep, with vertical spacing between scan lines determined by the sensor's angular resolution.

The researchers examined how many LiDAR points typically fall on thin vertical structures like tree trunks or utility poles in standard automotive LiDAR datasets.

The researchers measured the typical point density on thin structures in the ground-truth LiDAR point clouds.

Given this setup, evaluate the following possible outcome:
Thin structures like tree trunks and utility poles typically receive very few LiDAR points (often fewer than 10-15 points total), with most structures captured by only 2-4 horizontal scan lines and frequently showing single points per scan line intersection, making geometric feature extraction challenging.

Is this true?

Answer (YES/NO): NO